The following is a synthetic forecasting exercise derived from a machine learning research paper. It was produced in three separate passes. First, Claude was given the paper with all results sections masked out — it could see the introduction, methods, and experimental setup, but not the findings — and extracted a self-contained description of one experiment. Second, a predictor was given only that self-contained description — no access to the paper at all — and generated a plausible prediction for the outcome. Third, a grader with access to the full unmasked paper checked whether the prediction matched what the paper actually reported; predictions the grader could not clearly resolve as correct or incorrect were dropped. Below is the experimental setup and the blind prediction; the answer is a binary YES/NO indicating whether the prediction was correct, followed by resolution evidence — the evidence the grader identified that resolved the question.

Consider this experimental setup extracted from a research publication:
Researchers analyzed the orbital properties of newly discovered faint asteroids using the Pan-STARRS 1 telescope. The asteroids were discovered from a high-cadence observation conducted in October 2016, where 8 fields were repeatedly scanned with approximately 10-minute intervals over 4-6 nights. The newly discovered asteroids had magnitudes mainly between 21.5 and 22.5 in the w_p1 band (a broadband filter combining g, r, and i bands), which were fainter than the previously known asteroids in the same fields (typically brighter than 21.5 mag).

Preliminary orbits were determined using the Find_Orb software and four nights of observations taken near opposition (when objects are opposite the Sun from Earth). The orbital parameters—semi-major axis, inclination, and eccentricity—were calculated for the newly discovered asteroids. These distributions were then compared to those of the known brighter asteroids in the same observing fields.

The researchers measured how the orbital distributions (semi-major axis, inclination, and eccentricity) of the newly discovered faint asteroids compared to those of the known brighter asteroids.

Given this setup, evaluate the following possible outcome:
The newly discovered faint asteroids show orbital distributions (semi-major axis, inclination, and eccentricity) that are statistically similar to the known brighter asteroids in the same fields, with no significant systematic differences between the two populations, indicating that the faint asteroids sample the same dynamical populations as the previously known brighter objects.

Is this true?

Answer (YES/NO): NO